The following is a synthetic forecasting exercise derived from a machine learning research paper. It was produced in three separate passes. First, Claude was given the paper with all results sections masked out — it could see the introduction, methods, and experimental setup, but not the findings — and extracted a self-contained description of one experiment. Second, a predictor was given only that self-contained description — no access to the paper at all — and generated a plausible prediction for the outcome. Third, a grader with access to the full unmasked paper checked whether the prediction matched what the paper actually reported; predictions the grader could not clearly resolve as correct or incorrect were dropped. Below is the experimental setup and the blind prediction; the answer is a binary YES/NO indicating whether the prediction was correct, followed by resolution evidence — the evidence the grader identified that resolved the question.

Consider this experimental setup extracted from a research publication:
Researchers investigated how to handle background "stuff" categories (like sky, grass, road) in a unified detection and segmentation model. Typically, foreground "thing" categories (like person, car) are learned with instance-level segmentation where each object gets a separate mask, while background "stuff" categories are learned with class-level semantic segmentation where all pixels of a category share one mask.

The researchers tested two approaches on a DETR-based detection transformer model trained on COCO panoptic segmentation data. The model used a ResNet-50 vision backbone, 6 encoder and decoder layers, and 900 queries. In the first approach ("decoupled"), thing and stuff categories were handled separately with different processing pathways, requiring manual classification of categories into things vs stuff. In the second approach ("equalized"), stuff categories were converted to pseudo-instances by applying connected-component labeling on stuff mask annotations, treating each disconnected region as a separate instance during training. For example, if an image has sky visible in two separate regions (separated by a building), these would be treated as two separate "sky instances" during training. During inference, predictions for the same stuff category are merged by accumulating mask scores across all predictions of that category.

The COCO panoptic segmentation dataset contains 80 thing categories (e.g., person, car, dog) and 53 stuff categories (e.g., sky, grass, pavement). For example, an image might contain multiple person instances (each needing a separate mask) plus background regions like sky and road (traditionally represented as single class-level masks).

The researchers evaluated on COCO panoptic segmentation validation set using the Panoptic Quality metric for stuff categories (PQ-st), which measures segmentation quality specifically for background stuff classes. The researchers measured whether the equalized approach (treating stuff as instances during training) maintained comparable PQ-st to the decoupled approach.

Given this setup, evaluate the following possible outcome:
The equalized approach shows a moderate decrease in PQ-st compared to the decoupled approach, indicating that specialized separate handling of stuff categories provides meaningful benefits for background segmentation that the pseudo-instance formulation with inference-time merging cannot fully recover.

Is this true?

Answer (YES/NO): NO